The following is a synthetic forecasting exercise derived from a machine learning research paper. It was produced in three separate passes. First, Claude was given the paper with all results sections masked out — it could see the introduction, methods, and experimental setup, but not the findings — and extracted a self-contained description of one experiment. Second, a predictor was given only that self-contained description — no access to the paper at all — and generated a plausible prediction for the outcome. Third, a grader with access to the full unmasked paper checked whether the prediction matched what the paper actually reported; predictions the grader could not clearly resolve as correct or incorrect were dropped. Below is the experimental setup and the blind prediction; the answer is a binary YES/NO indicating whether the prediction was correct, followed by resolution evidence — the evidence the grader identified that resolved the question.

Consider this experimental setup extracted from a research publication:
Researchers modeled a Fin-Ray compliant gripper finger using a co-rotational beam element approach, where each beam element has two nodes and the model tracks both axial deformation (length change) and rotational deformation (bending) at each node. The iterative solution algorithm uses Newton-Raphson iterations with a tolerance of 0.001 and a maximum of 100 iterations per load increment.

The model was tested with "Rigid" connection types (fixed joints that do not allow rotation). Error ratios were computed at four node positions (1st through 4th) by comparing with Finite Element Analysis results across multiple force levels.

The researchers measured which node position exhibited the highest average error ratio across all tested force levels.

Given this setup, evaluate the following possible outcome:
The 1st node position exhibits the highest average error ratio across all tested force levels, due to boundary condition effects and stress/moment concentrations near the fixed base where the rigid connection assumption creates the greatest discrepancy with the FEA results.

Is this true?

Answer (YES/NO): YES